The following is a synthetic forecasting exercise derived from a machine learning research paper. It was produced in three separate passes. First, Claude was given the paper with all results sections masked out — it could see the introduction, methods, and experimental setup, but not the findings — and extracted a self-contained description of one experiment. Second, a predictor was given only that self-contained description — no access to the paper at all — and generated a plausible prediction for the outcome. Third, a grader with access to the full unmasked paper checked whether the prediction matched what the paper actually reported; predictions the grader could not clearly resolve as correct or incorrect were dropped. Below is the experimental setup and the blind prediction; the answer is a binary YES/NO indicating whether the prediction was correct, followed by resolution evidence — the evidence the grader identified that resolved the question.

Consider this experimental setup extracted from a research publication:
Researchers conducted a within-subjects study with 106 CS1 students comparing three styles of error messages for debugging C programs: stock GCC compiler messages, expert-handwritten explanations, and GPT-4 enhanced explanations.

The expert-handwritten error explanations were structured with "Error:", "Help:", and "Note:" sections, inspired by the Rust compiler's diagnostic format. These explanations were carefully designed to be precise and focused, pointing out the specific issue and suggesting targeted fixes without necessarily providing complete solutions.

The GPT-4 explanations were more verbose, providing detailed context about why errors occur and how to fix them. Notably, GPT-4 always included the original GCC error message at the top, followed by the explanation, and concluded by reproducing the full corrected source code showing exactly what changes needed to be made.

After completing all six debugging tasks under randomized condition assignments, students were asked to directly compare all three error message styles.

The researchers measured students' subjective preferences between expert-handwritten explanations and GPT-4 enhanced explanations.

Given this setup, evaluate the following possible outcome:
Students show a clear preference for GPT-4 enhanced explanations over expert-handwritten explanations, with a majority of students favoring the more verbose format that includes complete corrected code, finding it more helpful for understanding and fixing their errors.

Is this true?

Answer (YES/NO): NO